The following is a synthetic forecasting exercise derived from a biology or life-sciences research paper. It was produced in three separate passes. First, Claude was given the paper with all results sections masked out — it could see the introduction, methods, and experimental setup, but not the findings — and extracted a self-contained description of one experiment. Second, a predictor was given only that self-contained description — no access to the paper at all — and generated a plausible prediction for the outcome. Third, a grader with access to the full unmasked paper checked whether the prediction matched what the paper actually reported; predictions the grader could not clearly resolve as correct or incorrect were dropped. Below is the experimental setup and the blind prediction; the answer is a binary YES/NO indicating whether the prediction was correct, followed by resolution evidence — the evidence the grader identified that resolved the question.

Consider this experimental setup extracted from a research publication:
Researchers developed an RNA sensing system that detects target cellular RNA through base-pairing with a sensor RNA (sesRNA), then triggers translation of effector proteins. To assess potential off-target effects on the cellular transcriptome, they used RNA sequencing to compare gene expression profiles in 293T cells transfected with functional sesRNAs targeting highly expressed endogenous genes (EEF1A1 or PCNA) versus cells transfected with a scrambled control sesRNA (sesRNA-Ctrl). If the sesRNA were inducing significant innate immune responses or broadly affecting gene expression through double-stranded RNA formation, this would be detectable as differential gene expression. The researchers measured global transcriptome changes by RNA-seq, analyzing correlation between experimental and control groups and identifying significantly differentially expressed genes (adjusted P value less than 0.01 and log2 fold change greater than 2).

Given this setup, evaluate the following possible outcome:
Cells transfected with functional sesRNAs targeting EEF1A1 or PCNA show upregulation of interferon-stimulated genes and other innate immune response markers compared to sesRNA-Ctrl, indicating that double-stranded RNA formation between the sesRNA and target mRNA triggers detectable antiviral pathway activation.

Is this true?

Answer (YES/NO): NO